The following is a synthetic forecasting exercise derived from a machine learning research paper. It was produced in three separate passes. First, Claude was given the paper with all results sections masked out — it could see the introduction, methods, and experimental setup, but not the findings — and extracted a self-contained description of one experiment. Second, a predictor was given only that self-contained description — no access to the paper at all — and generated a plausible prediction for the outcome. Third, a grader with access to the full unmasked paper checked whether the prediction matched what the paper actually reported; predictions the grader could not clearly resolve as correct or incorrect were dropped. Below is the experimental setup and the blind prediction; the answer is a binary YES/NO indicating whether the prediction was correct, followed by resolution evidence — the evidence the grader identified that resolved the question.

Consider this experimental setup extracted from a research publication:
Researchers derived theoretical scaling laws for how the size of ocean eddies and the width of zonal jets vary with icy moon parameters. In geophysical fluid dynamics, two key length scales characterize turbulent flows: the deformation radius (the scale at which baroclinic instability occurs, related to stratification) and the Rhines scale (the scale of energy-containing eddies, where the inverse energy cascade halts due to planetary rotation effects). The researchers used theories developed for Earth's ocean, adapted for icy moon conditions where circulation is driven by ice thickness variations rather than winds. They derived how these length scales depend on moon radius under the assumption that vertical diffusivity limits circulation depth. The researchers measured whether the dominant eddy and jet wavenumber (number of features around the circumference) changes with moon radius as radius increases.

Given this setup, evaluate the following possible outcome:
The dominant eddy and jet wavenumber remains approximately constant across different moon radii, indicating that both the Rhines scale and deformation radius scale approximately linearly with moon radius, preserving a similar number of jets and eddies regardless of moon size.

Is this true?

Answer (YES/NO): YES